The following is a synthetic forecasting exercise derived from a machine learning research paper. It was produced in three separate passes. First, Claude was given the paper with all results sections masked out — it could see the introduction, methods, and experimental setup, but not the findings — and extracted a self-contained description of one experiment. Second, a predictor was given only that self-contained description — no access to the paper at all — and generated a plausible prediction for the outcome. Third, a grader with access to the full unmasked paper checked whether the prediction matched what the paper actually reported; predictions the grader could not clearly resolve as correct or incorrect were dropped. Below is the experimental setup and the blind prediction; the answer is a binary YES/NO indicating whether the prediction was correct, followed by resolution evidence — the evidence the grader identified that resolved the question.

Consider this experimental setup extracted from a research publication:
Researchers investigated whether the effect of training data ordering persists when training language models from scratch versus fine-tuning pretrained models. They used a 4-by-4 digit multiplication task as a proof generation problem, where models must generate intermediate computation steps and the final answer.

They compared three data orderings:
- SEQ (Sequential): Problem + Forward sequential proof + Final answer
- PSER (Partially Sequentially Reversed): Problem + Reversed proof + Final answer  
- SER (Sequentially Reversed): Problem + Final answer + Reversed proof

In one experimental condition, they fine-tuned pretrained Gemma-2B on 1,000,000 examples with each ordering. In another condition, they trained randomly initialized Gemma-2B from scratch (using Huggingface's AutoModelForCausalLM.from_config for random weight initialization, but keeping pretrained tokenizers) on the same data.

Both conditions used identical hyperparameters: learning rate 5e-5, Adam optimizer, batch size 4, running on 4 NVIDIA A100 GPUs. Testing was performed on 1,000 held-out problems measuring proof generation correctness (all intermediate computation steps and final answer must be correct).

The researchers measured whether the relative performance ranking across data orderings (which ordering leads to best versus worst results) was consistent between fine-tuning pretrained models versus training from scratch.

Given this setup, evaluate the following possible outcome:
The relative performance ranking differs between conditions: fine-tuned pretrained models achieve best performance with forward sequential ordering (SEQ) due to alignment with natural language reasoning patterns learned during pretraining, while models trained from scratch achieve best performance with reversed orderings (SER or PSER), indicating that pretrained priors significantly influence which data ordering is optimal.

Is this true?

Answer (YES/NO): NO